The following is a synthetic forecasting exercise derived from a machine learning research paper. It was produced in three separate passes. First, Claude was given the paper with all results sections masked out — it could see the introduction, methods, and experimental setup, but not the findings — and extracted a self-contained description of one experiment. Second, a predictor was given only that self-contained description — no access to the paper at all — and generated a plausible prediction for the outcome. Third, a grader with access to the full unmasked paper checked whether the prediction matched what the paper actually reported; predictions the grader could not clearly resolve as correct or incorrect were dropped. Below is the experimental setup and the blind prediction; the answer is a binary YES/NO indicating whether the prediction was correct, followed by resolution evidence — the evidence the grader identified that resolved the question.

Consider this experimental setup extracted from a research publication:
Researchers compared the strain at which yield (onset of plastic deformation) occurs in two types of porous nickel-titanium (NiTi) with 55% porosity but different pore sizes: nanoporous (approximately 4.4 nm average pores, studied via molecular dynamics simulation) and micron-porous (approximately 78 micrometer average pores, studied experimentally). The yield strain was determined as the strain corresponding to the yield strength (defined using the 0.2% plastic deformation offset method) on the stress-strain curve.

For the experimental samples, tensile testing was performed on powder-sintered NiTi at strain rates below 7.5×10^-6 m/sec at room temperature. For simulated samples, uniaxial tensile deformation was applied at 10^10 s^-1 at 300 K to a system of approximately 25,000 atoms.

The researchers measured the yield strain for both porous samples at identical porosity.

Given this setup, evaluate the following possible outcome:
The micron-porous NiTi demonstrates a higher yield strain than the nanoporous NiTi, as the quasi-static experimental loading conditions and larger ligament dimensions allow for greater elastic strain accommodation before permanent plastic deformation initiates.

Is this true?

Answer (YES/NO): NO